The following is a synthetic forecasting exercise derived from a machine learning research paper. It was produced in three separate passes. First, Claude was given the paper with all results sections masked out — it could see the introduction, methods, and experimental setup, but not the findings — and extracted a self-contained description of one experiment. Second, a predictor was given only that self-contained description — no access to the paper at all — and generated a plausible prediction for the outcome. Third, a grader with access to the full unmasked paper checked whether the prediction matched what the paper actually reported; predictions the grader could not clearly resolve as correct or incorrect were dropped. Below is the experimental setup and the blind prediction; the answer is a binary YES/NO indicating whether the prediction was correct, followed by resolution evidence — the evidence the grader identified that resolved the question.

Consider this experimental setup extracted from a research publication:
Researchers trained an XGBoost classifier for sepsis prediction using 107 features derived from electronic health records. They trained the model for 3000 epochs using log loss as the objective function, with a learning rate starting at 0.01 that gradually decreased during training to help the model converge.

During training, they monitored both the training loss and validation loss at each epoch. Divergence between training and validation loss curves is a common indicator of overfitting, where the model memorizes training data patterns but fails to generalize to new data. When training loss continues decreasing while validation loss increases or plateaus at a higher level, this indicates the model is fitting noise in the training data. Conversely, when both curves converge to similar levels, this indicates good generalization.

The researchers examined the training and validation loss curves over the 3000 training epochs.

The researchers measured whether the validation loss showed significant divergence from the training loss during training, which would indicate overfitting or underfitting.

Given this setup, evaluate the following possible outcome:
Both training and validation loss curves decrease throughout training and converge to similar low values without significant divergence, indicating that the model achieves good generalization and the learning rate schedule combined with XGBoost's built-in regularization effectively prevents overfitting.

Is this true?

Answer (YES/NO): YES